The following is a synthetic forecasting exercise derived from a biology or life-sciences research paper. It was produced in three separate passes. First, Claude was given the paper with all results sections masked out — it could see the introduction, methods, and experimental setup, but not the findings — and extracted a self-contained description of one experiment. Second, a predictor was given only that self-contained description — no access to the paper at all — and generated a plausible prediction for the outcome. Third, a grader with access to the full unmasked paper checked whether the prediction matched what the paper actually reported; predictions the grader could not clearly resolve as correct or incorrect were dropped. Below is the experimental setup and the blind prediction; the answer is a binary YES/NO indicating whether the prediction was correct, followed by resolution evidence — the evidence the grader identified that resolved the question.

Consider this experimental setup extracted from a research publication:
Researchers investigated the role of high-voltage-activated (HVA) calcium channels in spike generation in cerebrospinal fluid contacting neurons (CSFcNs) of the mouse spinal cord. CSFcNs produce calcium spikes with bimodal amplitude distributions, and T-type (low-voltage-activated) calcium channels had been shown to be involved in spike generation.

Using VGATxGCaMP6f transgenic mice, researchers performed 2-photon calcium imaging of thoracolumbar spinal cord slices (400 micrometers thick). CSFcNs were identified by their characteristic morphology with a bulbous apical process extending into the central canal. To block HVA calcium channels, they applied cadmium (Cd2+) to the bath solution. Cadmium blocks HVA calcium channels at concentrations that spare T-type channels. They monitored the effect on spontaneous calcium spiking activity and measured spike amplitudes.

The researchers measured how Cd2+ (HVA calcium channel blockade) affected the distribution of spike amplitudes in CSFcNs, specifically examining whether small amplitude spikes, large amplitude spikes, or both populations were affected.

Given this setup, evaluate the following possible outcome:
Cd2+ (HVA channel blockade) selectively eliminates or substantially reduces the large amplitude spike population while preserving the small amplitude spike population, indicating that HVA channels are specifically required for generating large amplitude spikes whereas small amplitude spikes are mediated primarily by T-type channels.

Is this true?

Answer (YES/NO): YES